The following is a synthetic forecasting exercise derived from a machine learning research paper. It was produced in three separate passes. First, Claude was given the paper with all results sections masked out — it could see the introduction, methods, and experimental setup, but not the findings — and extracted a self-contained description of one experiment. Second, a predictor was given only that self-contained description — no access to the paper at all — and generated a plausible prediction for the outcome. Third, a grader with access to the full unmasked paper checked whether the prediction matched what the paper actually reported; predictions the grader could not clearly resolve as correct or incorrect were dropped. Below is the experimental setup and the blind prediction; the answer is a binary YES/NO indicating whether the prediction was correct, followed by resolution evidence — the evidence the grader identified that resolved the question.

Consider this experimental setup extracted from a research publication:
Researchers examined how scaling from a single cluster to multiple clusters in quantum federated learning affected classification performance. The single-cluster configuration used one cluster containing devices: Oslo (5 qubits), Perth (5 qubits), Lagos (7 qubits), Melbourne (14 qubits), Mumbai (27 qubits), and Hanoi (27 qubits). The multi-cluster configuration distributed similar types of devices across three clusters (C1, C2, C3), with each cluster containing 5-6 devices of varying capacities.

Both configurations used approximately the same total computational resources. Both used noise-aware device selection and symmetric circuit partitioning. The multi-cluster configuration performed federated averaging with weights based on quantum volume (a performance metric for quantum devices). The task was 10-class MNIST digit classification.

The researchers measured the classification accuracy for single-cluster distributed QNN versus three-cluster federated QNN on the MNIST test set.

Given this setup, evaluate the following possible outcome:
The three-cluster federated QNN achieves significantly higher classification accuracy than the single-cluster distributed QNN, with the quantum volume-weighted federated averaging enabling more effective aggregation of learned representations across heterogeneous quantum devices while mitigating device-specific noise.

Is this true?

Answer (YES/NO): YES